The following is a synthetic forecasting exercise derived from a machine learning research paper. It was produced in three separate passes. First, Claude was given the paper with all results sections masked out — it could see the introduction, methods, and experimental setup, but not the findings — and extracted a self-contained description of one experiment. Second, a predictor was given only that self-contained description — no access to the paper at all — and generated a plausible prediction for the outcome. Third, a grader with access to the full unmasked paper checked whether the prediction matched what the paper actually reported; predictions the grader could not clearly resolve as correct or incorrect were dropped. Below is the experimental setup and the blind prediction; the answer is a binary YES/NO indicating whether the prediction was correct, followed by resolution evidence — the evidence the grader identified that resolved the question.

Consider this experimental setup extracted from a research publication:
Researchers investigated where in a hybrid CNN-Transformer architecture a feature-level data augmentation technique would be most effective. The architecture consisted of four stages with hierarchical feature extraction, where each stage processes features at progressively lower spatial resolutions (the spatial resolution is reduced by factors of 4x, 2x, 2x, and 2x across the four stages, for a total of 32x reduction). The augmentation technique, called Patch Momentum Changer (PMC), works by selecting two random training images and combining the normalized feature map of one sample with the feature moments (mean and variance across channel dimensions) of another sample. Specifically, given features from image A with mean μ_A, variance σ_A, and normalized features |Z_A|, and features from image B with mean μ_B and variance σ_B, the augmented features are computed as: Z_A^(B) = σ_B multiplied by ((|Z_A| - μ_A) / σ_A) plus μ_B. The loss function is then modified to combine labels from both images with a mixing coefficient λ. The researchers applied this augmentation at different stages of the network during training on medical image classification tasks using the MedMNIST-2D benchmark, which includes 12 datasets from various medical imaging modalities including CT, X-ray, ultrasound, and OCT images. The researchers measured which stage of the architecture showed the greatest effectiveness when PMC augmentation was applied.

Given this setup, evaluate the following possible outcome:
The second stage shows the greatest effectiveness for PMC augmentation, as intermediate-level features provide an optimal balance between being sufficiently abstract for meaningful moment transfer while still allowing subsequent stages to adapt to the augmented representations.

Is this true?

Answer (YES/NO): NO